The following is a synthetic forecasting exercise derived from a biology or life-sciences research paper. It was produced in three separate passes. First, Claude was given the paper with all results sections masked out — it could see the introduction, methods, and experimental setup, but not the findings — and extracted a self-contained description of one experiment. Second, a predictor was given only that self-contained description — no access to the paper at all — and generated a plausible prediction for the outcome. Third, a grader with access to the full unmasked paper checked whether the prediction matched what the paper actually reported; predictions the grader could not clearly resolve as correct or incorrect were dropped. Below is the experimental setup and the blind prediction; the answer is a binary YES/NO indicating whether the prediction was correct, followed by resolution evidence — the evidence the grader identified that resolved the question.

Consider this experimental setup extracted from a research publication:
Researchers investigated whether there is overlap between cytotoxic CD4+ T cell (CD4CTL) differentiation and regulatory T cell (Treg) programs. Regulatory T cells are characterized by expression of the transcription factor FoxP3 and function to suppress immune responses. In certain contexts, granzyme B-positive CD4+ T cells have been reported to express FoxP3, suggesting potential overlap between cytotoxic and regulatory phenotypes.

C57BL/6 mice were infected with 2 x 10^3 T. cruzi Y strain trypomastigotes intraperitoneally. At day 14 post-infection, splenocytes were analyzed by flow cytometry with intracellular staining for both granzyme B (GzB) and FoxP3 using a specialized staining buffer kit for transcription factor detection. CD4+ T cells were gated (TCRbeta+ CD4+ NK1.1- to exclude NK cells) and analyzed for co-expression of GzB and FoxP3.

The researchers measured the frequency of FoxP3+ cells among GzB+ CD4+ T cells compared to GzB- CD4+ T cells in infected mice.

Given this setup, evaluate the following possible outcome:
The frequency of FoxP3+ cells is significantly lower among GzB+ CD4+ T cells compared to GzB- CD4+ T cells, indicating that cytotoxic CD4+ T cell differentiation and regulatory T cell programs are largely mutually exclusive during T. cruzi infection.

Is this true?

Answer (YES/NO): YES